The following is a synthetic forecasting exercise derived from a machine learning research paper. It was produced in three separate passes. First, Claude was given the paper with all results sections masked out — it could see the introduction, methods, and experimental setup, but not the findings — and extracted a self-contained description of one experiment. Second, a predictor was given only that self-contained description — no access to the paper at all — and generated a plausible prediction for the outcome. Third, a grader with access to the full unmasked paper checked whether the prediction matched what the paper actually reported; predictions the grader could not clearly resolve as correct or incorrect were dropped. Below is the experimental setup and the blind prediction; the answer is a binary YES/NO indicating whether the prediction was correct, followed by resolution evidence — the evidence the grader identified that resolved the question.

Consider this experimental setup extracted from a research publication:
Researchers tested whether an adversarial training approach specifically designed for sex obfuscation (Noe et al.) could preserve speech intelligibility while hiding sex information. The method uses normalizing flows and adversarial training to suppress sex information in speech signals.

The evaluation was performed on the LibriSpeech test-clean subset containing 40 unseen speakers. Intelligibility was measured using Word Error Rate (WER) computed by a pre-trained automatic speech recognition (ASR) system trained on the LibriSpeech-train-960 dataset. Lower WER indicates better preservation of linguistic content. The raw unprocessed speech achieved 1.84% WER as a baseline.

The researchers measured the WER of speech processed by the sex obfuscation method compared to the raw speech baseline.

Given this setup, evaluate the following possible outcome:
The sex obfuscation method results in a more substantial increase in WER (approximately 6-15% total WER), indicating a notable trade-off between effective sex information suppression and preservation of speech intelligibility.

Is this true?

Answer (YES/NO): NO